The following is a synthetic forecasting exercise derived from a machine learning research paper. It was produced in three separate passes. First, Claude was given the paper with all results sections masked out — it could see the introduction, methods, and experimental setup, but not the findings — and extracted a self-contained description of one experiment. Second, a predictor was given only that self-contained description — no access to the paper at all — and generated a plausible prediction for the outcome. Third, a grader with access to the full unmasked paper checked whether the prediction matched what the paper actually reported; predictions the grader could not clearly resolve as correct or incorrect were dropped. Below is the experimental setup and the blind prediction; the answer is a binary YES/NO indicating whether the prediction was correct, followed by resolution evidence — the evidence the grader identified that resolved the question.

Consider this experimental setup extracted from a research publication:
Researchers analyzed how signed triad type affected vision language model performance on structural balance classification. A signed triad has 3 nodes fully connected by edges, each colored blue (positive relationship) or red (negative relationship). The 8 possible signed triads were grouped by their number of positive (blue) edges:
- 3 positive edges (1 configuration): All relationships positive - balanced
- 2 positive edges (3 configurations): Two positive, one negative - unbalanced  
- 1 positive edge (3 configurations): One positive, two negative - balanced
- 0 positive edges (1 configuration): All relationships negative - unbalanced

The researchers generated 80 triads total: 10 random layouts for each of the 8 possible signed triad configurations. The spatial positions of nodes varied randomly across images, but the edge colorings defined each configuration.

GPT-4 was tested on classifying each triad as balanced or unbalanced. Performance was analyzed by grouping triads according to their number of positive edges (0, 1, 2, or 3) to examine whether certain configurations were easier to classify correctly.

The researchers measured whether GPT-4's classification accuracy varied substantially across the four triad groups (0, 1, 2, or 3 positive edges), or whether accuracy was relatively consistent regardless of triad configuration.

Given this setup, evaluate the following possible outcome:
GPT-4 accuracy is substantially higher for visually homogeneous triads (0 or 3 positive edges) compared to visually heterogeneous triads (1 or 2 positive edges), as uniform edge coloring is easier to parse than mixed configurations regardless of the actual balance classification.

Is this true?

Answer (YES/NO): YES